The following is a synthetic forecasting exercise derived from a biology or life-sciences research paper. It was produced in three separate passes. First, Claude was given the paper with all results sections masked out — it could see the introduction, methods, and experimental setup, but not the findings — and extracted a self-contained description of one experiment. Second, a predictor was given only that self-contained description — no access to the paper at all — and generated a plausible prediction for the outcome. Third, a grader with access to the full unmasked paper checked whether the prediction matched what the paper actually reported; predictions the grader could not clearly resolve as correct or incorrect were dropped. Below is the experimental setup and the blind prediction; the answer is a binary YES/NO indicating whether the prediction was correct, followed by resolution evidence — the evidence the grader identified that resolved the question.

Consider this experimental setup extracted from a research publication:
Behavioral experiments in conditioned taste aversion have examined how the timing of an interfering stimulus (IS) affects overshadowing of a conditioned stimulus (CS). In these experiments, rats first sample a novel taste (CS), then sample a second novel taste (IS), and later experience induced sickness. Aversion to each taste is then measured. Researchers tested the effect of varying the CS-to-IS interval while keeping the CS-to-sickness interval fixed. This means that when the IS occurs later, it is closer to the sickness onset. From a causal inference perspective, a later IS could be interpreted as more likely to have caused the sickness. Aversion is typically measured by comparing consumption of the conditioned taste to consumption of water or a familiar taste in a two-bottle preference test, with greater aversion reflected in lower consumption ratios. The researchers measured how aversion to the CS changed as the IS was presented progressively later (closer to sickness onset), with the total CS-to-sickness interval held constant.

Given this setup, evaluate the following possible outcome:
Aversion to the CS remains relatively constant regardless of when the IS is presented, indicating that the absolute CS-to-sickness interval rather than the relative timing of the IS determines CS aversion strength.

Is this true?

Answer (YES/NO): NO